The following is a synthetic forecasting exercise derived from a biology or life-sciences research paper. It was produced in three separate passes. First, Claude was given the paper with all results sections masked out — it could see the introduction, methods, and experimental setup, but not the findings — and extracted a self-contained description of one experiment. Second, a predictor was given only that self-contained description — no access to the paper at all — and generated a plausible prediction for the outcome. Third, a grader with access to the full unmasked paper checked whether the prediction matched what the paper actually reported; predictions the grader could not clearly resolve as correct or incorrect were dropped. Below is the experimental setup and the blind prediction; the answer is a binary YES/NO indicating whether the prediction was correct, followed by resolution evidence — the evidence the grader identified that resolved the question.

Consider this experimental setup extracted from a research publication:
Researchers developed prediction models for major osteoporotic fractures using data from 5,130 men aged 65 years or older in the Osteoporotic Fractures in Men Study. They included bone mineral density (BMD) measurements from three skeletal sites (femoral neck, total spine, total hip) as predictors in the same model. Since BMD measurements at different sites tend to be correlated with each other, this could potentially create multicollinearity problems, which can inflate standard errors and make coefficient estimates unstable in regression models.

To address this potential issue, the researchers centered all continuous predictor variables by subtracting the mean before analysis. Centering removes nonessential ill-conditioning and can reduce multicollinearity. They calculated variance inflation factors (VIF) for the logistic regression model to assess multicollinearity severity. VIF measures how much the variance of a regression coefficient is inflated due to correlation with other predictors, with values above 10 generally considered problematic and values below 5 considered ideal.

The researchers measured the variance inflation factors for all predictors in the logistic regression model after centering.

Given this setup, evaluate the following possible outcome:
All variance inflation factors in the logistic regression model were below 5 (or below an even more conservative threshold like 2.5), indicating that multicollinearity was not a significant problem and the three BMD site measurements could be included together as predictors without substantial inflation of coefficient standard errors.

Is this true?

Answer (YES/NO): YES